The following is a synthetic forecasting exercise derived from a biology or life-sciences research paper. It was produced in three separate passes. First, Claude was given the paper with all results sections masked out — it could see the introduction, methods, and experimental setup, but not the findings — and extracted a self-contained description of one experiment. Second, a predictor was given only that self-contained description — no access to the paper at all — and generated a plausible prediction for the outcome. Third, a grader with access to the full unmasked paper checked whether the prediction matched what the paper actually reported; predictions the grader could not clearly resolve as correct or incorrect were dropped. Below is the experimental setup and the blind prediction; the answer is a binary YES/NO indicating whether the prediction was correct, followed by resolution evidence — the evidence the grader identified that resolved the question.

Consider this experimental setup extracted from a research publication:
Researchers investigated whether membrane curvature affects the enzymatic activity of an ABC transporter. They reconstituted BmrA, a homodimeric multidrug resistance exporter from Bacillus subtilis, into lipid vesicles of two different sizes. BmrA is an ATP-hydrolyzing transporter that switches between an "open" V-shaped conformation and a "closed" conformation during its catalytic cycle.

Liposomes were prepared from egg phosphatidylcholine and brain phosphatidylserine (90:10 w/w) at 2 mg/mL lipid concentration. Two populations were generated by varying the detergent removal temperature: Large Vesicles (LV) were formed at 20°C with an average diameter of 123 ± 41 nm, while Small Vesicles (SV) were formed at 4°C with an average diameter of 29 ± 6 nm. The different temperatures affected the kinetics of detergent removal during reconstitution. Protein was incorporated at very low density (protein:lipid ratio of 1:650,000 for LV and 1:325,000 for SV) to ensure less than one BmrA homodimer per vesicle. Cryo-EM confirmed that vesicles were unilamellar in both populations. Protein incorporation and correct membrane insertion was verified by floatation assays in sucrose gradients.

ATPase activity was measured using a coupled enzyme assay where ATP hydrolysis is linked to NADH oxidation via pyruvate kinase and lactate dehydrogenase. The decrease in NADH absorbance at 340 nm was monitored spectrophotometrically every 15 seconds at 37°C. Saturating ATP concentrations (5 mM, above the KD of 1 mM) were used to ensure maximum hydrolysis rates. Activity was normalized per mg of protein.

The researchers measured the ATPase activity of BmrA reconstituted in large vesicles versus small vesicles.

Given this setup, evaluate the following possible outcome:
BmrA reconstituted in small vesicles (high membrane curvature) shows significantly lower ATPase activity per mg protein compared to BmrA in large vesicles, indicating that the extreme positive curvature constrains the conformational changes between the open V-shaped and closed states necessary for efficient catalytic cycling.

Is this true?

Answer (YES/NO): YES